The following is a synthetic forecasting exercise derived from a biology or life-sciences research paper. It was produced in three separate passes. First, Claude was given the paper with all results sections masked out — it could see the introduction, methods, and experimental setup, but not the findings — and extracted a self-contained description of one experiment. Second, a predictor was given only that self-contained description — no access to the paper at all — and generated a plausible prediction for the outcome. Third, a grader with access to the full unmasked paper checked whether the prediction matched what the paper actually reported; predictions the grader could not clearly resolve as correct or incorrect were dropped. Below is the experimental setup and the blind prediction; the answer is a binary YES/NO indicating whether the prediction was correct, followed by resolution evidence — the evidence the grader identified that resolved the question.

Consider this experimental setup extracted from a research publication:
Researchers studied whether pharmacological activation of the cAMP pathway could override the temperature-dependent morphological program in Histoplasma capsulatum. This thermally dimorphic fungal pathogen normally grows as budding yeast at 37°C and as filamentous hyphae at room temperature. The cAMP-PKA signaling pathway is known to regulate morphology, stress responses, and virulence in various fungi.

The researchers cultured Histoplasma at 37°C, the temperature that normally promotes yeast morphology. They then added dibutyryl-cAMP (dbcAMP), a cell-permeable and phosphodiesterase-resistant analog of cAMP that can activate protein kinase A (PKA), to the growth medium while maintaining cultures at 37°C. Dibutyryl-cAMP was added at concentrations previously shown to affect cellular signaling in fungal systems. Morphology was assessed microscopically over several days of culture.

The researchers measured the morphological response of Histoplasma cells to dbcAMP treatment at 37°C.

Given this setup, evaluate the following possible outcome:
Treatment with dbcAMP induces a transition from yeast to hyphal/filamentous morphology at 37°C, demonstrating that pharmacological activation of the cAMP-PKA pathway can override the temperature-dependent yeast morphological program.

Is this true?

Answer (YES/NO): YES